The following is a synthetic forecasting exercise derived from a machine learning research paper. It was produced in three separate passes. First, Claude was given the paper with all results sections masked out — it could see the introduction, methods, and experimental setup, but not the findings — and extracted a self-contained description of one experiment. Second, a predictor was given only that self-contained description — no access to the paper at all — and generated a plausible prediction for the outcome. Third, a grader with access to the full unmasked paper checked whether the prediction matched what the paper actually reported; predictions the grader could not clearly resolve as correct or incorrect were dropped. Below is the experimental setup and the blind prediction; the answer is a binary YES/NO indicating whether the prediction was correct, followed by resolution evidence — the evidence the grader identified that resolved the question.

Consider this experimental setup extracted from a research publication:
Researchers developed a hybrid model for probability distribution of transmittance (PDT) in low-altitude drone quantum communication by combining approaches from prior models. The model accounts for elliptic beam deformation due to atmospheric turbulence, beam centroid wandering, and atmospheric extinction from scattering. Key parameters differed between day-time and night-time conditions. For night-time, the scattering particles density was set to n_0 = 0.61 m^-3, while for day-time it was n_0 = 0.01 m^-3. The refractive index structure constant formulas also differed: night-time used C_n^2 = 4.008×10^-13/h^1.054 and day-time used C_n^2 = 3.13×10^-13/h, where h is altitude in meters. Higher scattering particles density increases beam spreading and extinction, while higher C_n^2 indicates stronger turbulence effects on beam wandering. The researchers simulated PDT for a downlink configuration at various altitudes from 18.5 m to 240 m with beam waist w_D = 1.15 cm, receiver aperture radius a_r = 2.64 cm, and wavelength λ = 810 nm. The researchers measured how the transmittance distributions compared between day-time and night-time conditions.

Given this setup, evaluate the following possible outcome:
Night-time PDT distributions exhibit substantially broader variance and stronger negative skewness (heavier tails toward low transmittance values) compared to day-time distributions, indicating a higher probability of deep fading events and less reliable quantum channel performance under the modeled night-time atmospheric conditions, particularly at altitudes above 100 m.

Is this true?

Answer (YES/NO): NO